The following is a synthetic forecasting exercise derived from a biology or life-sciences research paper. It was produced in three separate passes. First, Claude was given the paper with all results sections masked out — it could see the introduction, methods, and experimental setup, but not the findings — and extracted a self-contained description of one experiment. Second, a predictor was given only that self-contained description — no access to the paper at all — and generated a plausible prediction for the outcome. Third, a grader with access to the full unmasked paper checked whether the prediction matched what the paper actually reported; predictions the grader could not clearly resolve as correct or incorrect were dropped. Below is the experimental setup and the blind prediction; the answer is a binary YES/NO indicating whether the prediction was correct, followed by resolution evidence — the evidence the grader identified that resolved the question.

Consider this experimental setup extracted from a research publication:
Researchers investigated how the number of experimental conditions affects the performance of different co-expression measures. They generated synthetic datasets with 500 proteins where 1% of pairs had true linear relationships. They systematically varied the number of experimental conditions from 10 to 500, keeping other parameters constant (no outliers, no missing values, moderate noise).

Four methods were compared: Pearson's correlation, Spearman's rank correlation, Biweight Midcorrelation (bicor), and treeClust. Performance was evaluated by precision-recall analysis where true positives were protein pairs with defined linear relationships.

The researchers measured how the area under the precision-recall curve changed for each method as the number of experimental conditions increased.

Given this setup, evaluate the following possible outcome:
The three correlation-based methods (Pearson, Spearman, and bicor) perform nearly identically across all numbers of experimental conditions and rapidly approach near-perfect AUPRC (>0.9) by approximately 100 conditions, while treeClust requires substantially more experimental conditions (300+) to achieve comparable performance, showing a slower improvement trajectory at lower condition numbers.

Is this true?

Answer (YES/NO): NO